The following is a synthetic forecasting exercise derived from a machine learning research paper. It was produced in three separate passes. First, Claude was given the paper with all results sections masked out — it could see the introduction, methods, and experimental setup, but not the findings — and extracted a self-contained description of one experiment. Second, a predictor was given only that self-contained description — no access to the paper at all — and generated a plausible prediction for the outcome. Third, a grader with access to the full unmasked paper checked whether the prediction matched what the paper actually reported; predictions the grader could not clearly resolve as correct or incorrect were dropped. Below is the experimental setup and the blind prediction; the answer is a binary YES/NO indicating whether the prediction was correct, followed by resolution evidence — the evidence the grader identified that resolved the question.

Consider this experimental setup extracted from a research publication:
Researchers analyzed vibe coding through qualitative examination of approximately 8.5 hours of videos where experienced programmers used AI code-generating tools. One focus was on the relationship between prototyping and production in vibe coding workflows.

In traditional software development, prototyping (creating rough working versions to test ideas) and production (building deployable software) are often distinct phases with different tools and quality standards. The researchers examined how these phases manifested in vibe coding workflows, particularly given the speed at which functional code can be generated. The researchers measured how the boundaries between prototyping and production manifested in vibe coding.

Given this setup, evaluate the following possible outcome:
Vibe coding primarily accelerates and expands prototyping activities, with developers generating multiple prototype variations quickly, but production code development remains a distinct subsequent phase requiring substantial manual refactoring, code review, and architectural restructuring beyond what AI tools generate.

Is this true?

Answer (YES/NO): NO